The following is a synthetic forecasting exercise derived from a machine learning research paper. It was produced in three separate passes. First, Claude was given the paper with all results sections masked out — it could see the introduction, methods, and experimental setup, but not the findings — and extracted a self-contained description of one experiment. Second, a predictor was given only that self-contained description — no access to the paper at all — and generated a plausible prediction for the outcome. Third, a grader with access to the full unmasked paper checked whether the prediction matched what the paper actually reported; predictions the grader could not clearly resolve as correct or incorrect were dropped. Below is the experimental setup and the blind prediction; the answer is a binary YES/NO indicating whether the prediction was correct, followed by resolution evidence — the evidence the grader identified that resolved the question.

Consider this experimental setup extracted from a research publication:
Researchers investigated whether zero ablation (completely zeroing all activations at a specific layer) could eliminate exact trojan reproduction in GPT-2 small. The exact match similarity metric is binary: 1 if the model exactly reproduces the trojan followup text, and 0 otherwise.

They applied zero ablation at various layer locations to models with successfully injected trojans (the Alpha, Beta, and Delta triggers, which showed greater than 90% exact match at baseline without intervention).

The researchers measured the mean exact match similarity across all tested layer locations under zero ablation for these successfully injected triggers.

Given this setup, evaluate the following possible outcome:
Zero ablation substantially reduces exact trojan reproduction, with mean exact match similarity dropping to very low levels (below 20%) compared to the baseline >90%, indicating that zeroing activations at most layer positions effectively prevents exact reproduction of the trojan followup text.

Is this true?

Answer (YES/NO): YES